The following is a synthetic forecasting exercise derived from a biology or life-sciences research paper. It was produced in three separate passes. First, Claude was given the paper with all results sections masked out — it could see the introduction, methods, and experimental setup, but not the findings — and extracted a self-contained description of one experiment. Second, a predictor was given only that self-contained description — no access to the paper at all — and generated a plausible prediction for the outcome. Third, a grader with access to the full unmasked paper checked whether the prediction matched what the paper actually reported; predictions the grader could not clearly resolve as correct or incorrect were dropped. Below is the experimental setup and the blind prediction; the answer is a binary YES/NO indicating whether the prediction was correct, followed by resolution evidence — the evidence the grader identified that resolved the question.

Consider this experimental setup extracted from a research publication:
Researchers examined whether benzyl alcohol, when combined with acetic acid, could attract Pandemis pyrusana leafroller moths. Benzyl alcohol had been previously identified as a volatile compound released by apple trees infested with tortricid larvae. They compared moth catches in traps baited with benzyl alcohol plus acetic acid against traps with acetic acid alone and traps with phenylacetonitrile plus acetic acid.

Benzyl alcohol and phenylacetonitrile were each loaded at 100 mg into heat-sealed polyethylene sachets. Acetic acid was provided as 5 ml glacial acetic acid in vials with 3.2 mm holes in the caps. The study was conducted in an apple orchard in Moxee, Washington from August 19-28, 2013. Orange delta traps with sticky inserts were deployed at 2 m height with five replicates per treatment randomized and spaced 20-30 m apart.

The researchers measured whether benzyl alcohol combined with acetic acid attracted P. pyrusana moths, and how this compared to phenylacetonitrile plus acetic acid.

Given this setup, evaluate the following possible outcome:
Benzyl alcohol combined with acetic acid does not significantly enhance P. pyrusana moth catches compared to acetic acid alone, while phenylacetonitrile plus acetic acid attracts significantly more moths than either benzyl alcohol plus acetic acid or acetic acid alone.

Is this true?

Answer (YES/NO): YES